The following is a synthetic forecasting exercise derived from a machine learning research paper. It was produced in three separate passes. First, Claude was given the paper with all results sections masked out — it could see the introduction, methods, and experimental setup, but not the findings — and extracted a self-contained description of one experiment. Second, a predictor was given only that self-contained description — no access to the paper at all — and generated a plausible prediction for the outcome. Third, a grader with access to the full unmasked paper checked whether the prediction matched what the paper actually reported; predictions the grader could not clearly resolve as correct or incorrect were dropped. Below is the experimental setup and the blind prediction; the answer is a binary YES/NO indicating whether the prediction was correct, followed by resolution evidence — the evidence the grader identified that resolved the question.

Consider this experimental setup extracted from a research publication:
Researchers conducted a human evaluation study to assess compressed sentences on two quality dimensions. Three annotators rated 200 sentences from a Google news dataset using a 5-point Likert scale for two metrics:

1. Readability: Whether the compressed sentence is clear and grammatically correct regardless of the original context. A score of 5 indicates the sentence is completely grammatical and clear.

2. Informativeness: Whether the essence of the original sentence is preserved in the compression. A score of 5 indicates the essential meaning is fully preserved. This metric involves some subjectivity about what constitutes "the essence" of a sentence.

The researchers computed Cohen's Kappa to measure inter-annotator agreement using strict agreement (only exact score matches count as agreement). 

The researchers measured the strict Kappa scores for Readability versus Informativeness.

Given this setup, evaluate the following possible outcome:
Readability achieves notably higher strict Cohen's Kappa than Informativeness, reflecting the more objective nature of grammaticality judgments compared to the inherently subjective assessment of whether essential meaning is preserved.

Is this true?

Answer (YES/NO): YES